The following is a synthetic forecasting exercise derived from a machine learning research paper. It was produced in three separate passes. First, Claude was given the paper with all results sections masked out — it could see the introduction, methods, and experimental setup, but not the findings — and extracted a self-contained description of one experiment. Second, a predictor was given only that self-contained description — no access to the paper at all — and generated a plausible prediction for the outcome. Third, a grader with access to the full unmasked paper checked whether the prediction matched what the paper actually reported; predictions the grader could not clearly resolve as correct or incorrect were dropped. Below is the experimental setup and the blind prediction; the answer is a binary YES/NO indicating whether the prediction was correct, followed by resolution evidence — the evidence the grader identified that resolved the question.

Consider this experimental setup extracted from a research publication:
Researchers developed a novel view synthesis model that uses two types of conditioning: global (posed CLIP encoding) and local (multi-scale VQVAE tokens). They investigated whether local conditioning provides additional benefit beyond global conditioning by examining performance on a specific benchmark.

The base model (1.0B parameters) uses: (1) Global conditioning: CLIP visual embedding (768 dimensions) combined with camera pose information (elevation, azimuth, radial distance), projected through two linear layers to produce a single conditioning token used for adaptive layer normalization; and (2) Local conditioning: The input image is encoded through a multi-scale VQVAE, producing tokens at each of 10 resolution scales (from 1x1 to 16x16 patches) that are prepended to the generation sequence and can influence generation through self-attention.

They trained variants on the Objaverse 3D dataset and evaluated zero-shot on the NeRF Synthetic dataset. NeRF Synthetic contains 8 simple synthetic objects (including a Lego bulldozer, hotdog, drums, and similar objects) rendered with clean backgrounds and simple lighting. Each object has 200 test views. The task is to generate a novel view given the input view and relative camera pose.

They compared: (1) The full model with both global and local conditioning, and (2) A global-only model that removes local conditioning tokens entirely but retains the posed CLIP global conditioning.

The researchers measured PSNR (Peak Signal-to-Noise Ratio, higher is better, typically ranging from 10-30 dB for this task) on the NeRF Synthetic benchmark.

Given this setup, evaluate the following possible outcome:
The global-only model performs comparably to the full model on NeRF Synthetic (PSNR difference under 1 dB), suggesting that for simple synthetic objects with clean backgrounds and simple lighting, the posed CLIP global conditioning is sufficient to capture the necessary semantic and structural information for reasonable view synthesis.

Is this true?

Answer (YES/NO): NO